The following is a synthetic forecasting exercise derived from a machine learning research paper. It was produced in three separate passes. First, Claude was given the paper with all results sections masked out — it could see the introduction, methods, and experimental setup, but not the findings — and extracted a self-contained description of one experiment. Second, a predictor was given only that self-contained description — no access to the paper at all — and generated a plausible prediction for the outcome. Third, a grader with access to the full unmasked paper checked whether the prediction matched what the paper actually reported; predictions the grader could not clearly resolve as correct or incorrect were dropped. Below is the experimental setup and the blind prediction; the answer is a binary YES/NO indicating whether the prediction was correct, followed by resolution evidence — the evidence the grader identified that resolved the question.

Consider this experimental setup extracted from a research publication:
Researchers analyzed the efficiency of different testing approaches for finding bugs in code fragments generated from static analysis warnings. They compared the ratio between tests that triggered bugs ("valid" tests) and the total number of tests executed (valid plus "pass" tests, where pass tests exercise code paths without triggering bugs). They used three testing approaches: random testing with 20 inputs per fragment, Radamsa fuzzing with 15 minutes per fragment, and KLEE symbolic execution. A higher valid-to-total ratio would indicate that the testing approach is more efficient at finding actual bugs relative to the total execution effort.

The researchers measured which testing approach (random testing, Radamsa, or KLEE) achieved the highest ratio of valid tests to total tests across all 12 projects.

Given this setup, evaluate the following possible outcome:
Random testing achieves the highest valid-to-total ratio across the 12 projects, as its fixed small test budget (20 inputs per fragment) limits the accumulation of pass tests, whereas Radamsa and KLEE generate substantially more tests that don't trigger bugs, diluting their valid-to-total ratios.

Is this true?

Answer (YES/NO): NO